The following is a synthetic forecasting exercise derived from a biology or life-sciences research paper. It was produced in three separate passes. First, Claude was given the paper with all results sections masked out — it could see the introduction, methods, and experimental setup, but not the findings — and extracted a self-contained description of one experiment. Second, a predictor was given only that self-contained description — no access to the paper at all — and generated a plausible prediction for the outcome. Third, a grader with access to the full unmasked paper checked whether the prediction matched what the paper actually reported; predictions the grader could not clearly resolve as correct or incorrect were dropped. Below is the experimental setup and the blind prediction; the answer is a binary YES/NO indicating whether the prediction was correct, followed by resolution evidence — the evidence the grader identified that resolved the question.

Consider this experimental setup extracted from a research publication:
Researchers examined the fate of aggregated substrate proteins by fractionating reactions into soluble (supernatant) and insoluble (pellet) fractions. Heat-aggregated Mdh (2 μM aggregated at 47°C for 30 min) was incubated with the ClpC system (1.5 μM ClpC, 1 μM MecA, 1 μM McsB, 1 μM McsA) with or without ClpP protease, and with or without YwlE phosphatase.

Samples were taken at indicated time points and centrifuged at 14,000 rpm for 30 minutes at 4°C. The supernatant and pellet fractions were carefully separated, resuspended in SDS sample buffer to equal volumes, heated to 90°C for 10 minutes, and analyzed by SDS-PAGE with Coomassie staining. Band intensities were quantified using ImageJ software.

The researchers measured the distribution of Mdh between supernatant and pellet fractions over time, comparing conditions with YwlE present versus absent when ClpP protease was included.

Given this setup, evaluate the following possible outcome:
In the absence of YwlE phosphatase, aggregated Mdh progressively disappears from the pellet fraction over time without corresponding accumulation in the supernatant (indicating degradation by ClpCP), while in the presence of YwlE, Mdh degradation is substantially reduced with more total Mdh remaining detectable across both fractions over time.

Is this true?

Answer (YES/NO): YES